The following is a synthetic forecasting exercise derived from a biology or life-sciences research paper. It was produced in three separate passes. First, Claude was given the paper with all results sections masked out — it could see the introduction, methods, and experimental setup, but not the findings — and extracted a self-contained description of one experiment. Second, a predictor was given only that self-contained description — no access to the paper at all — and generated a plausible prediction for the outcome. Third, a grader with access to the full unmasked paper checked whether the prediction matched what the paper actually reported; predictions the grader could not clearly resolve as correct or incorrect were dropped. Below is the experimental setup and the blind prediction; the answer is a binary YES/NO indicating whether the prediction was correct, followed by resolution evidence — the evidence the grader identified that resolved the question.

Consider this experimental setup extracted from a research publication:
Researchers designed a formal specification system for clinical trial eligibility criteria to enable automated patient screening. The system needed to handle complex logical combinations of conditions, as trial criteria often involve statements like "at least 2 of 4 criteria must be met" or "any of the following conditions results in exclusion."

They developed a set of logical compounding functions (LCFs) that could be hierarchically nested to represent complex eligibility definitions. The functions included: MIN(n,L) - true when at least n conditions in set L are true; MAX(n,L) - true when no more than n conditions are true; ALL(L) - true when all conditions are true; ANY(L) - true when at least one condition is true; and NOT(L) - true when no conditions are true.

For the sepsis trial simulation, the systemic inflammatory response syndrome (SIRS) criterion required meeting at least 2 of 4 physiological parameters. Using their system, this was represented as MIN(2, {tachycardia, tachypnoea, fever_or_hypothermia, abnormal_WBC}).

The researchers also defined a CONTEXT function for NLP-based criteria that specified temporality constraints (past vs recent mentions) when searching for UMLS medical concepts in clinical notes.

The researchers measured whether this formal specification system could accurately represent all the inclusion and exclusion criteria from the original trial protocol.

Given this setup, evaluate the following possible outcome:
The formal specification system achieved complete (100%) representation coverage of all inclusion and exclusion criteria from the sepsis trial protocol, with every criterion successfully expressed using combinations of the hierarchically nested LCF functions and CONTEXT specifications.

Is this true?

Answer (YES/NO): NO